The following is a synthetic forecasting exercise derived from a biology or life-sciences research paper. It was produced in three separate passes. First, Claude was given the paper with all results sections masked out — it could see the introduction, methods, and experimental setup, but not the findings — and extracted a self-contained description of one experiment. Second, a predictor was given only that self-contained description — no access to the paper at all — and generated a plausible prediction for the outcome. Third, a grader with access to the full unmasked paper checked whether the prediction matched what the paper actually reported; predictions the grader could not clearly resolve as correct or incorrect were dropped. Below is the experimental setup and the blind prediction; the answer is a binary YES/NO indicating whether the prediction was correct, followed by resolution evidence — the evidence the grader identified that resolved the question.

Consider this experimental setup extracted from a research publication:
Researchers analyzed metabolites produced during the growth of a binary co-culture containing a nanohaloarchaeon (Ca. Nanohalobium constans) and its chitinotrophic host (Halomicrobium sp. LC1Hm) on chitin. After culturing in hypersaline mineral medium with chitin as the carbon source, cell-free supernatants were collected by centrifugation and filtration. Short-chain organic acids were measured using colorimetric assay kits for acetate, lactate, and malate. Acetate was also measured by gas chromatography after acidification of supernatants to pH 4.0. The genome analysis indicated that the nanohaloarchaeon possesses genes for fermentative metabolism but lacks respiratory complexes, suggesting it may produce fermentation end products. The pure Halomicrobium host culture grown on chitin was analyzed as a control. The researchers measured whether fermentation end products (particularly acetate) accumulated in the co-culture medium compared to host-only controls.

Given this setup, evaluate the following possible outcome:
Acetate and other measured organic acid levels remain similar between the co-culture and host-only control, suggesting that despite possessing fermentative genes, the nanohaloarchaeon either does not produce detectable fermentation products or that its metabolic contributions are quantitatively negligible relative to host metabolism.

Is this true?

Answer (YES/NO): NO